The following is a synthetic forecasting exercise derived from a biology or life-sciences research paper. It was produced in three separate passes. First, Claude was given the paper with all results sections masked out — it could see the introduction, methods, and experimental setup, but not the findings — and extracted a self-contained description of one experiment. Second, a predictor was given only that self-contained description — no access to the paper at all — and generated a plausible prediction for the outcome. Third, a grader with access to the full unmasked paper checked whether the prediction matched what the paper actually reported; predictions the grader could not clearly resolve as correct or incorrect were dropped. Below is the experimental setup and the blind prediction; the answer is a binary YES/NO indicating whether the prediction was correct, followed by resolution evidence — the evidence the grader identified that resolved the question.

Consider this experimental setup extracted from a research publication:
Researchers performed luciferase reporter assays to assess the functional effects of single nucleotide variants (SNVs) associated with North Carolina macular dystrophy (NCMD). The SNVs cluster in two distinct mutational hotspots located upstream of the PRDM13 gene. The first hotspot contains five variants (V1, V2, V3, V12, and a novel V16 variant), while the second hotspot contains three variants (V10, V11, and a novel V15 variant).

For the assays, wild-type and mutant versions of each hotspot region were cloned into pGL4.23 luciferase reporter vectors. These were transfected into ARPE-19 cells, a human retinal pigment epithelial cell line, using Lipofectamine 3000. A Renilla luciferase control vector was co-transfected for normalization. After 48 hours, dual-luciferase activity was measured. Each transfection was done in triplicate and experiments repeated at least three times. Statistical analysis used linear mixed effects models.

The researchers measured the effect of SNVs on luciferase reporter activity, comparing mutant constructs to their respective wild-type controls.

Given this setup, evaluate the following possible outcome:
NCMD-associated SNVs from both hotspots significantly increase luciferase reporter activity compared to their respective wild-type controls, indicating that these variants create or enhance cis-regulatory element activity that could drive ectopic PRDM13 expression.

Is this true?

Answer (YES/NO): NO